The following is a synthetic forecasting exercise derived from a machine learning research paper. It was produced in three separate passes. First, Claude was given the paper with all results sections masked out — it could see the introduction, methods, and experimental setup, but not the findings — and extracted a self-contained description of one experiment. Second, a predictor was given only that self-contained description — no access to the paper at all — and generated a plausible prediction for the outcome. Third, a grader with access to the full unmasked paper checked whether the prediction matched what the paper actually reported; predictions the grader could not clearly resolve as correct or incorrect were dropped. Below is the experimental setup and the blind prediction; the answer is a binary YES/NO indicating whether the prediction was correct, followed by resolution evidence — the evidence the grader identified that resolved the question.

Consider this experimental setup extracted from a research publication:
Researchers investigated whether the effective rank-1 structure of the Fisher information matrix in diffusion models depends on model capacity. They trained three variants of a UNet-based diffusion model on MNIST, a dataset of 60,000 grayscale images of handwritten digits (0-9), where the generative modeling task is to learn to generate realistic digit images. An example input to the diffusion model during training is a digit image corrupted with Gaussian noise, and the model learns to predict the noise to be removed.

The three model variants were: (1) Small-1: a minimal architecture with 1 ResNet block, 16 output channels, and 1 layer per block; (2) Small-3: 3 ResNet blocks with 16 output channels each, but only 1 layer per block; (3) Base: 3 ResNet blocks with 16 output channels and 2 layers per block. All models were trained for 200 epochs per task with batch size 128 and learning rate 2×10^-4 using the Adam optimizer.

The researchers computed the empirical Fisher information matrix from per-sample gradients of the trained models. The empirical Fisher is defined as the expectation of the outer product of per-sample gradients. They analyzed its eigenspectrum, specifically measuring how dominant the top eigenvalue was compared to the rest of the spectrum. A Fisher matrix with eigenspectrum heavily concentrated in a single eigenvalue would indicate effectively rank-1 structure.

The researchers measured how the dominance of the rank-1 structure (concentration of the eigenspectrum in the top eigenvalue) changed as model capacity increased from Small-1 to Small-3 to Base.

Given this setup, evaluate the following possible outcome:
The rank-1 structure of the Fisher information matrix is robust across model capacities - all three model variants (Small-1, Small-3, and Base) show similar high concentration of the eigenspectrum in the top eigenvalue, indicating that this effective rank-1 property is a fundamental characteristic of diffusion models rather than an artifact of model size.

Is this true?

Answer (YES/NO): NO